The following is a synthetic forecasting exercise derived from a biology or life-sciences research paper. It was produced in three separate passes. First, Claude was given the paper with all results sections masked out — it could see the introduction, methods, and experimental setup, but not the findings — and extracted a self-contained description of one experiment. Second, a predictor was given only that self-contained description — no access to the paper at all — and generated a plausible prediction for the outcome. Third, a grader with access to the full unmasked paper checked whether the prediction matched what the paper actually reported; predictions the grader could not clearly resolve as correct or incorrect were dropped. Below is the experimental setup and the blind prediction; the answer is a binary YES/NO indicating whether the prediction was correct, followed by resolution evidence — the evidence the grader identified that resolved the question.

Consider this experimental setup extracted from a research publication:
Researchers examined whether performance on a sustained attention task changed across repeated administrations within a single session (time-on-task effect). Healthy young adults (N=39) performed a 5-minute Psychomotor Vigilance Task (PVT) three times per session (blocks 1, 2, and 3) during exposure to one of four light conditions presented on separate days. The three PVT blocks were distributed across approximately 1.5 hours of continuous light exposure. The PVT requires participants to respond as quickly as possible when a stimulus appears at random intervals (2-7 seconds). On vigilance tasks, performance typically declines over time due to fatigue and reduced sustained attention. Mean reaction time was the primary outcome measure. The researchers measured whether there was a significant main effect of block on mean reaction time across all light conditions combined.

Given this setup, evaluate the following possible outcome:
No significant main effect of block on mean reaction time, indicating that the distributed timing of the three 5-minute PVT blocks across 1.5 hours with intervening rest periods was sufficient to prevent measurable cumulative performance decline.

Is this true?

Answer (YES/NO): NO